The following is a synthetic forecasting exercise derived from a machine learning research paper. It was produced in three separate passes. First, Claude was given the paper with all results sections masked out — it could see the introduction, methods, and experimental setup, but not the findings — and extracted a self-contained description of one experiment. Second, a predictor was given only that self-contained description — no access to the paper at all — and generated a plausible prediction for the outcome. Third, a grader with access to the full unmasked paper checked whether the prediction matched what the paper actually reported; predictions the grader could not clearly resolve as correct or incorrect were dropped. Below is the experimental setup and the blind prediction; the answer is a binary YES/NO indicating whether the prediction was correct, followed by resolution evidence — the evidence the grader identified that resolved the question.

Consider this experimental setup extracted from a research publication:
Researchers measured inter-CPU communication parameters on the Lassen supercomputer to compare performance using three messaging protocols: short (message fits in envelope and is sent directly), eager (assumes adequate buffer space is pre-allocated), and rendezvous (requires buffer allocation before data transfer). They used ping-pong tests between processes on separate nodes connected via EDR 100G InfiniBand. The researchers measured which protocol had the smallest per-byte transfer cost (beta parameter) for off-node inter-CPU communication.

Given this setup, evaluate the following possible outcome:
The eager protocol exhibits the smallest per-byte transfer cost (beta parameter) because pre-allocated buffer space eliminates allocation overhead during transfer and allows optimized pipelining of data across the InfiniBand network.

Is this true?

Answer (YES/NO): NO